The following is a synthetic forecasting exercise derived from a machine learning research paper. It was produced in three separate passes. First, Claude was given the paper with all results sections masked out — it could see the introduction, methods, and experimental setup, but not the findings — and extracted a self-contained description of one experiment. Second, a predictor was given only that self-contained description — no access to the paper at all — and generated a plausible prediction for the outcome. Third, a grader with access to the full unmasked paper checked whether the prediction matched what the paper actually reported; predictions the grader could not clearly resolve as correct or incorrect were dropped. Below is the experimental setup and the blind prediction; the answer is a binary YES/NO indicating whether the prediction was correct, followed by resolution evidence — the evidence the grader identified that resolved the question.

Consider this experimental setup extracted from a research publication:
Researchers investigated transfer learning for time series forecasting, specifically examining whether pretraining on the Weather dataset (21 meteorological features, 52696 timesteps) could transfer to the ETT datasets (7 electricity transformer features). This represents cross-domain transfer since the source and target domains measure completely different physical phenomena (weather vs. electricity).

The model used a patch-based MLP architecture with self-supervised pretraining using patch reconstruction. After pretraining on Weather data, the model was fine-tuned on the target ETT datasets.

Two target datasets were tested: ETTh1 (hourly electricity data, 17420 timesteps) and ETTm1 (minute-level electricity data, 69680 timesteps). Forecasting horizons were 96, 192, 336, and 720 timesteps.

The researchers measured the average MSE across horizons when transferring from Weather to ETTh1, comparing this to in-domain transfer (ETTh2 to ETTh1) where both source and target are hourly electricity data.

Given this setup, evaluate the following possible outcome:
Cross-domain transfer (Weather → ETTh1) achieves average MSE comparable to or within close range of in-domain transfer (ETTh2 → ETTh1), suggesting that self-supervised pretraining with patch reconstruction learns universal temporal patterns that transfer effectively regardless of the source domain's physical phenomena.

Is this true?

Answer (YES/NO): YES